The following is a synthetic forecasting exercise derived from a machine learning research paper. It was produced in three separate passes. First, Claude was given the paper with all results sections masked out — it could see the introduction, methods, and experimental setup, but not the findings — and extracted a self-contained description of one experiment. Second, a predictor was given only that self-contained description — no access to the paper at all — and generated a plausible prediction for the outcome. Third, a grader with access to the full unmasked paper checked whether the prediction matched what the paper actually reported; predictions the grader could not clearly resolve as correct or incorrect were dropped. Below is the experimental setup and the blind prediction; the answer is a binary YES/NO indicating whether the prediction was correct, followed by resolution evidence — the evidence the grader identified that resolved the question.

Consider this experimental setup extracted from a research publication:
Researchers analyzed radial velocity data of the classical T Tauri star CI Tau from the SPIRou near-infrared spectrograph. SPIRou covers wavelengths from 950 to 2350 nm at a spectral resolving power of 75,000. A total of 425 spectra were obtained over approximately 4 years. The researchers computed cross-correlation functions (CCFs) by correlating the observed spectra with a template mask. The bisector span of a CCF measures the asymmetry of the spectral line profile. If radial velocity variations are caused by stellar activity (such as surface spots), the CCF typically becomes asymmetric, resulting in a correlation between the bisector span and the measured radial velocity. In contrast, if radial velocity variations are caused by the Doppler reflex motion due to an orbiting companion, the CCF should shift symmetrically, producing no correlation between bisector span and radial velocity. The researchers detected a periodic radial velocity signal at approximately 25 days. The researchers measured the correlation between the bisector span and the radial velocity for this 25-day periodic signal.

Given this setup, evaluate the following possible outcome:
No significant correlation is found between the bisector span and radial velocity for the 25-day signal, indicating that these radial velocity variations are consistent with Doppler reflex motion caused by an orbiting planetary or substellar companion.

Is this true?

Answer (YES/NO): NO